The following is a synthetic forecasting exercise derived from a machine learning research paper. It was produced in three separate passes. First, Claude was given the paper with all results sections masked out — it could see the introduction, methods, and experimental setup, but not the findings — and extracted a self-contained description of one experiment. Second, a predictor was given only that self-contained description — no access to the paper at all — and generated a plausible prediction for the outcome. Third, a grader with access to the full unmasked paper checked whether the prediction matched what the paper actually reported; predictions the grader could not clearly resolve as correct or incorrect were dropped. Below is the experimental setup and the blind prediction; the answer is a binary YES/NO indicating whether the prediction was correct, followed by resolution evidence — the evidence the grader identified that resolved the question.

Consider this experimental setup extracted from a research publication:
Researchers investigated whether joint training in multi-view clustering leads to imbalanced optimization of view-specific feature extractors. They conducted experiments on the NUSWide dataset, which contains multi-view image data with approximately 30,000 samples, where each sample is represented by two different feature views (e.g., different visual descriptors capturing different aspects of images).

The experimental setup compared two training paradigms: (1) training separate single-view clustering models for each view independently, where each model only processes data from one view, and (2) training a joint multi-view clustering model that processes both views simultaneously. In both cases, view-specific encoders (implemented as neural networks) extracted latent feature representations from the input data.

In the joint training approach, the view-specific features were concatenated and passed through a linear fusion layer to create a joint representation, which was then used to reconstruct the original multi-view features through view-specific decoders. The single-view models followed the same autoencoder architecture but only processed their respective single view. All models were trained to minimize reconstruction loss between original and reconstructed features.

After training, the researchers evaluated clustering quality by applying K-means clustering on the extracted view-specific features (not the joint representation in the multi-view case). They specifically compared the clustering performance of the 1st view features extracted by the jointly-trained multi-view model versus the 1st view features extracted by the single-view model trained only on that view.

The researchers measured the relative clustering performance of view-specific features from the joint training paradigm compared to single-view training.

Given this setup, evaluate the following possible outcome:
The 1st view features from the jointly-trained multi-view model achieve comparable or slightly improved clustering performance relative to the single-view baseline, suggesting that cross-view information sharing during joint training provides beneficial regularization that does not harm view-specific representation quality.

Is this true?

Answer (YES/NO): NO